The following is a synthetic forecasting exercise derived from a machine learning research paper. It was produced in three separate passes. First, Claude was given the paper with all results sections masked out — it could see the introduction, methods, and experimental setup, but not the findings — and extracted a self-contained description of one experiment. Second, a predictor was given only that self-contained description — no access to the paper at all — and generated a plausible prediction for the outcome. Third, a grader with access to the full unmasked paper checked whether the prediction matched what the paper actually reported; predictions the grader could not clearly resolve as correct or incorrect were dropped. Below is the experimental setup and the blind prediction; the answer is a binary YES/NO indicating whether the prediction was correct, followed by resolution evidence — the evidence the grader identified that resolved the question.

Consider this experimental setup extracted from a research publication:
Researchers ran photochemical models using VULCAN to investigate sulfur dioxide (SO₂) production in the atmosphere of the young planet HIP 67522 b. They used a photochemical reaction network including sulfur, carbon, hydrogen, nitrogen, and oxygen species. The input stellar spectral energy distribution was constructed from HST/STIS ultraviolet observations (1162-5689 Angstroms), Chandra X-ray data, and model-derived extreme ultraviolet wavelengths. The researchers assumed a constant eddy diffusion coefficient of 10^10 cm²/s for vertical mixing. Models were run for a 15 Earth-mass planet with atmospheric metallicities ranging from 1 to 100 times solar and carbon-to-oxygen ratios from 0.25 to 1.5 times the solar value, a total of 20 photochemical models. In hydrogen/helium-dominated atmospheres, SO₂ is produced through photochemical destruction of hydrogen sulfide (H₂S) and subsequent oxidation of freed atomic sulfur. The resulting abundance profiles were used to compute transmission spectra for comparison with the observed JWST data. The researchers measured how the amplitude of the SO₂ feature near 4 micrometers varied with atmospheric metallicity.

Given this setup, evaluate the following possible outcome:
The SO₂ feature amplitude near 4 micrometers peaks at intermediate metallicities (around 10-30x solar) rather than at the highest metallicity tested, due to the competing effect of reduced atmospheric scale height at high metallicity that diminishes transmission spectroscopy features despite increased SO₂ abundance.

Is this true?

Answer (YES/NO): NO